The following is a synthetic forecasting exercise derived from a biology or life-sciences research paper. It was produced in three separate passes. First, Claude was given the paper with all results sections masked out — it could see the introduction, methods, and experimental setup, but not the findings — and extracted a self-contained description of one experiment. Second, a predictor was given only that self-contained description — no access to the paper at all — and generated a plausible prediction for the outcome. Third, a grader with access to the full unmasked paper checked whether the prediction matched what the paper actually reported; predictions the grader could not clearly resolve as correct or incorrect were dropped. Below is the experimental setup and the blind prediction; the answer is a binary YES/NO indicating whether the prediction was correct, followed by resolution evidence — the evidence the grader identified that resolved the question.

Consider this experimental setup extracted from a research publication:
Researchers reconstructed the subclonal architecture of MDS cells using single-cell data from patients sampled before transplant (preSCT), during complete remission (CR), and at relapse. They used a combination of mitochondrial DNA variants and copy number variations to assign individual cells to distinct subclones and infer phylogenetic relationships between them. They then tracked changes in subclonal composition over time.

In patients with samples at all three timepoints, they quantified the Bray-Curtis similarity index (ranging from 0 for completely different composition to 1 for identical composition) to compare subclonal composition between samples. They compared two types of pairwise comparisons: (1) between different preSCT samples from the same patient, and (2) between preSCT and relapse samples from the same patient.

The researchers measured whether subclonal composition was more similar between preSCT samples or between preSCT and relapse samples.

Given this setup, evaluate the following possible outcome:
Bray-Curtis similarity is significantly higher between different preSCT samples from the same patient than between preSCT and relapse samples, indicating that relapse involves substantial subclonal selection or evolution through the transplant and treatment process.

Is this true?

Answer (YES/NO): YES